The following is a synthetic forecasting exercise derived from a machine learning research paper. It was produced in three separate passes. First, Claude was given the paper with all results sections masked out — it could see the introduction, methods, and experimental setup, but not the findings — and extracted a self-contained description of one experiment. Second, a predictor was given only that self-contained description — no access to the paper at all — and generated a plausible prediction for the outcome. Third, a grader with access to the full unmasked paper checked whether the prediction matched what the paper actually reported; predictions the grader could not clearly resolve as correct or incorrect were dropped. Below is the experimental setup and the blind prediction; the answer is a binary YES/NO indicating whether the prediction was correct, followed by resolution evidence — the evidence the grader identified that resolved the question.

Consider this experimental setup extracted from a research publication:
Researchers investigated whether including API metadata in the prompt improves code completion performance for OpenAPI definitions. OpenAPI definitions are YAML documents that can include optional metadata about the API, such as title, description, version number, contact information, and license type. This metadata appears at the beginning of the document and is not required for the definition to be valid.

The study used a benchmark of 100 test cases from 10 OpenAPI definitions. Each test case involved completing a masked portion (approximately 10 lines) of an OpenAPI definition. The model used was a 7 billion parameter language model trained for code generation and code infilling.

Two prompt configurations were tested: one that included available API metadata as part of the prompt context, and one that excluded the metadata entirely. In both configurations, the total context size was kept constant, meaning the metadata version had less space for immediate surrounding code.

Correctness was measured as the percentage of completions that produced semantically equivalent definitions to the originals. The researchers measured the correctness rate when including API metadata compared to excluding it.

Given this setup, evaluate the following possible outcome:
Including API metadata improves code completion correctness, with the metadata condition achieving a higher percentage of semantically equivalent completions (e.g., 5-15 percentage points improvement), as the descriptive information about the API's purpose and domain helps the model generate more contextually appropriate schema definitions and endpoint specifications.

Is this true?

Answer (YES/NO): NO